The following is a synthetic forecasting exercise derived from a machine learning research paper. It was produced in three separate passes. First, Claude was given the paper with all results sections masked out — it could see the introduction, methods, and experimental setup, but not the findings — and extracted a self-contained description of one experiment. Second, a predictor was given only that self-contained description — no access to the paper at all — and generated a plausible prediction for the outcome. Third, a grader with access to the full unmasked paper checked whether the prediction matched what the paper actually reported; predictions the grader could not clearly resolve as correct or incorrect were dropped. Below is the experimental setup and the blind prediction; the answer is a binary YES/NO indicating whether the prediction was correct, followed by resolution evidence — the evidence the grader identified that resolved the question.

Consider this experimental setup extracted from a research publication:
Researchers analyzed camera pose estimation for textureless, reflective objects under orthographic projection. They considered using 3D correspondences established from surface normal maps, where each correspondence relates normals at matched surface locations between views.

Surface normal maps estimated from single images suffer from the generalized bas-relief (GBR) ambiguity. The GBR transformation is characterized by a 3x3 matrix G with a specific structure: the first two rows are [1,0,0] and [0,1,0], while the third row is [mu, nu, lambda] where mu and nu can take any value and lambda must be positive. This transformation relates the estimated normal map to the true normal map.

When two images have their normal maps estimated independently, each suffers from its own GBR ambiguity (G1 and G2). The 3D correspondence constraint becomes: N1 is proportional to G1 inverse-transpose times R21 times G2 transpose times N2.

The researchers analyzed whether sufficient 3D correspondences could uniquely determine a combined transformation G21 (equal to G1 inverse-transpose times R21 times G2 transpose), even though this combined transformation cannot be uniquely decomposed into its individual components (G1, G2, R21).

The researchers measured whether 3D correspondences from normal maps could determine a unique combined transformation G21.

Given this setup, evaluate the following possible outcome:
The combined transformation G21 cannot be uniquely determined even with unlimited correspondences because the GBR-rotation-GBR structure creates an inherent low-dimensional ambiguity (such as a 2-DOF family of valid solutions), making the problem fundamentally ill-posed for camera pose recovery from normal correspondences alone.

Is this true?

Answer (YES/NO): NO